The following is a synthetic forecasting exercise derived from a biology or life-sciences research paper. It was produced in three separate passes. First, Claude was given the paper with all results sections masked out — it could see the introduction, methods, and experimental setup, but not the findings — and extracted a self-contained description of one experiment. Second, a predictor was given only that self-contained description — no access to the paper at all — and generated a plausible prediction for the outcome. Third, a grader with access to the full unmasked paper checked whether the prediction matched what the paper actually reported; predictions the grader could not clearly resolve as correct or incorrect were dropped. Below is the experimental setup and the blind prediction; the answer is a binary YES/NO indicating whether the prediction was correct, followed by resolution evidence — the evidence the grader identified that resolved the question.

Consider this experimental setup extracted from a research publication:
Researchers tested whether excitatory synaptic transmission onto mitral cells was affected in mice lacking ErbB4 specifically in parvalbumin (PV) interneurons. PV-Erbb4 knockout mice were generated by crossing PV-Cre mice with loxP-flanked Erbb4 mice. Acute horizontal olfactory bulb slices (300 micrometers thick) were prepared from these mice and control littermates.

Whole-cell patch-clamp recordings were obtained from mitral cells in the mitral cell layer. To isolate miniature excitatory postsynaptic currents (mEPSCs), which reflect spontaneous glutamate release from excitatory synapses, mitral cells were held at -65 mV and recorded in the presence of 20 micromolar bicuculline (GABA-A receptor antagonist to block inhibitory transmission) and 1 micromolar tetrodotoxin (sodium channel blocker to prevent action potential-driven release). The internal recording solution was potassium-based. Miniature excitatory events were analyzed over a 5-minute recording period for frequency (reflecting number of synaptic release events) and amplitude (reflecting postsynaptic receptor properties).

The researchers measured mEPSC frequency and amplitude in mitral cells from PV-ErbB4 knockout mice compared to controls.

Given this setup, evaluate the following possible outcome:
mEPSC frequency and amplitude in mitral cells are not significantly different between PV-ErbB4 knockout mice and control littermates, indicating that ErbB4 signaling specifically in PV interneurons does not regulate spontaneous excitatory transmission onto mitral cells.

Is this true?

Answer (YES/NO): YES